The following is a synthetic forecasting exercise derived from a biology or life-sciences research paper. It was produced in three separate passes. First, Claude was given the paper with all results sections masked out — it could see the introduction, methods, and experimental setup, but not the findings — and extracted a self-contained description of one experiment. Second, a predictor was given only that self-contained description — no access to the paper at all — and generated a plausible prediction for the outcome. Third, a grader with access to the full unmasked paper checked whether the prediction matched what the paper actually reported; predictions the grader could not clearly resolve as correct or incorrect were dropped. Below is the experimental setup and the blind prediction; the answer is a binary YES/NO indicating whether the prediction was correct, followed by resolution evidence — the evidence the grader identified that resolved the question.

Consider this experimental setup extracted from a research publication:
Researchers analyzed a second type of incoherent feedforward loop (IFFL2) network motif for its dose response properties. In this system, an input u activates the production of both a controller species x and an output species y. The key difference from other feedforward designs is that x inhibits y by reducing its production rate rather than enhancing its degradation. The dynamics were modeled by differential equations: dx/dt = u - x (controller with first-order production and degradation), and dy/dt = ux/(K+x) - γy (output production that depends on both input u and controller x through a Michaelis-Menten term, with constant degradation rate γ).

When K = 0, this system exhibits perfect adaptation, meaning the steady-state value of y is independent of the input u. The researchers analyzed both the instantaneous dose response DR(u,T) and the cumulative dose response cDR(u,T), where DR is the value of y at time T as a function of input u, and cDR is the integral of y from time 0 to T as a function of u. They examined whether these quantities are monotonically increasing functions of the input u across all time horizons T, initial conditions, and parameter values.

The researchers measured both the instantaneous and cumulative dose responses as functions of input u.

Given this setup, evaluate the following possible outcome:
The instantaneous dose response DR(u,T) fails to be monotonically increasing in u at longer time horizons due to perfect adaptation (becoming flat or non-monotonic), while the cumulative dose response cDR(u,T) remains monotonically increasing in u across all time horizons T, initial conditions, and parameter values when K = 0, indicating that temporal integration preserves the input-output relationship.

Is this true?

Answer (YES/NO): NO